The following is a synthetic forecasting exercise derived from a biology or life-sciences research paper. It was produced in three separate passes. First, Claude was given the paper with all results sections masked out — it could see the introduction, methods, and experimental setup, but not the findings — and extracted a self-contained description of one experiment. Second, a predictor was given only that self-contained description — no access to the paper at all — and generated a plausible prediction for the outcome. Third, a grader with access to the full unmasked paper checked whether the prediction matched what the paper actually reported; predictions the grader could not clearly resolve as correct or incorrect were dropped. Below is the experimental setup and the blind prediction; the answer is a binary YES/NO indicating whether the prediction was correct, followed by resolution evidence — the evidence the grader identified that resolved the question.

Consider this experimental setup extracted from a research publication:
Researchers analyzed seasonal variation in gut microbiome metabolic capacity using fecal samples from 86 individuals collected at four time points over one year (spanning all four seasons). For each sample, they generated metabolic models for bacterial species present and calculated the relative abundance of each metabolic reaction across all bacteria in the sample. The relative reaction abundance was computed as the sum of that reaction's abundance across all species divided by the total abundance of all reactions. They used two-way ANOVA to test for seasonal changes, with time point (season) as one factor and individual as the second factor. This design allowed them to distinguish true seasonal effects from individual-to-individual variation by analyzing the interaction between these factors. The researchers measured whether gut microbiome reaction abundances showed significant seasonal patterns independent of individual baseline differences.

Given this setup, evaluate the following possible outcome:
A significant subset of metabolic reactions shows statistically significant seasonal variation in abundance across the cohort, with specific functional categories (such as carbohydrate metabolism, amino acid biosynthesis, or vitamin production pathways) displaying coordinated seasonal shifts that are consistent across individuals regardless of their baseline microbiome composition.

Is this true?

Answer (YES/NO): YES